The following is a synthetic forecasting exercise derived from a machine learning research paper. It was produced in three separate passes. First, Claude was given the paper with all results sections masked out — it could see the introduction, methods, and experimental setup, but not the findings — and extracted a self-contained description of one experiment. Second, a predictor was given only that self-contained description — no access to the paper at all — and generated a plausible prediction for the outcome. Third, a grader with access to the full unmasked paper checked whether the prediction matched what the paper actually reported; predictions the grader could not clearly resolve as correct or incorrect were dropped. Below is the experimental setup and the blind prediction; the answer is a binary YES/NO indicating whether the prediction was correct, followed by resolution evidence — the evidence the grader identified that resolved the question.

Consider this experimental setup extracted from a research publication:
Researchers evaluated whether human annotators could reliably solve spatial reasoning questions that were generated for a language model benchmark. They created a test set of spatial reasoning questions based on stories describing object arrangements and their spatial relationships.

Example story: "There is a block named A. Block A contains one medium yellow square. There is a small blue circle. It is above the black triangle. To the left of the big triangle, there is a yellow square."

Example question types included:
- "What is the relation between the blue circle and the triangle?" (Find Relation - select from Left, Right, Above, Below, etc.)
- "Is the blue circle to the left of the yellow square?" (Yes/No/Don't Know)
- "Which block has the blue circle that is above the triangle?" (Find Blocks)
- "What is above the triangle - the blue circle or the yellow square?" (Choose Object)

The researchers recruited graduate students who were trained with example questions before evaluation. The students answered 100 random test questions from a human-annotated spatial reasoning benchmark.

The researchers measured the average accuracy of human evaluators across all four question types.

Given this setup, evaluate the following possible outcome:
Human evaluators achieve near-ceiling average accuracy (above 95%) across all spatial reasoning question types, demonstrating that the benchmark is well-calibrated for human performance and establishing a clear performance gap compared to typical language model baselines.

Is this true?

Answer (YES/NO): NO